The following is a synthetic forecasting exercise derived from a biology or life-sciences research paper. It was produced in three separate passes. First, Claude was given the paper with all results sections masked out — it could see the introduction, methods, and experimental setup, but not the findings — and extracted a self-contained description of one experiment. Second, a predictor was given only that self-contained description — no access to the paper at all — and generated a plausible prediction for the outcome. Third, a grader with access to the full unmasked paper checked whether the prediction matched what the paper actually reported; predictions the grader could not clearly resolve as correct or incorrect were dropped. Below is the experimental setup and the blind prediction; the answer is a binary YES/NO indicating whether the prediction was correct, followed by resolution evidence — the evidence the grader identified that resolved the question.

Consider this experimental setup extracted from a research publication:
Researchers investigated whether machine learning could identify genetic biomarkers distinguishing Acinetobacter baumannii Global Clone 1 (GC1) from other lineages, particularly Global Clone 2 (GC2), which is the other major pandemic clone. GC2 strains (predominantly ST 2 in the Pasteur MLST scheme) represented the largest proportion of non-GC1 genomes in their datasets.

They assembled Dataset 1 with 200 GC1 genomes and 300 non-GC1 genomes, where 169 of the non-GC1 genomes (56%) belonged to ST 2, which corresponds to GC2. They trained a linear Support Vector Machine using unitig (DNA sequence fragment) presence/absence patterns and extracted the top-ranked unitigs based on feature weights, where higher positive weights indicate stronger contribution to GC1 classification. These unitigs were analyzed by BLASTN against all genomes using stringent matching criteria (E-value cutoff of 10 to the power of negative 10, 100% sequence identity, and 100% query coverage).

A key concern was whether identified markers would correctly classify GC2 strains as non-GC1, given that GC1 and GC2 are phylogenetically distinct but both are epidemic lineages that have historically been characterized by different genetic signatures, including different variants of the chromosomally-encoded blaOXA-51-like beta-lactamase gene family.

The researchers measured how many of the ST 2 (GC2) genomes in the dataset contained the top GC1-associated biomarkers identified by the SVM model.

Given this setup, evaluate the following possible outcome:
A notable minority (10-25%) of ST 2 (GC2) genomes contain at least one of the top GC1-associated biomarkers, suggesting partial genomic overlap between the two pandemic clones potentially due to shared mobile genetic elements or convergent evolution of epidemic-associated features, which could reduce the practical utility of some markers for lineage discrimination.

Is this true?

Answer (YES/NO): NO